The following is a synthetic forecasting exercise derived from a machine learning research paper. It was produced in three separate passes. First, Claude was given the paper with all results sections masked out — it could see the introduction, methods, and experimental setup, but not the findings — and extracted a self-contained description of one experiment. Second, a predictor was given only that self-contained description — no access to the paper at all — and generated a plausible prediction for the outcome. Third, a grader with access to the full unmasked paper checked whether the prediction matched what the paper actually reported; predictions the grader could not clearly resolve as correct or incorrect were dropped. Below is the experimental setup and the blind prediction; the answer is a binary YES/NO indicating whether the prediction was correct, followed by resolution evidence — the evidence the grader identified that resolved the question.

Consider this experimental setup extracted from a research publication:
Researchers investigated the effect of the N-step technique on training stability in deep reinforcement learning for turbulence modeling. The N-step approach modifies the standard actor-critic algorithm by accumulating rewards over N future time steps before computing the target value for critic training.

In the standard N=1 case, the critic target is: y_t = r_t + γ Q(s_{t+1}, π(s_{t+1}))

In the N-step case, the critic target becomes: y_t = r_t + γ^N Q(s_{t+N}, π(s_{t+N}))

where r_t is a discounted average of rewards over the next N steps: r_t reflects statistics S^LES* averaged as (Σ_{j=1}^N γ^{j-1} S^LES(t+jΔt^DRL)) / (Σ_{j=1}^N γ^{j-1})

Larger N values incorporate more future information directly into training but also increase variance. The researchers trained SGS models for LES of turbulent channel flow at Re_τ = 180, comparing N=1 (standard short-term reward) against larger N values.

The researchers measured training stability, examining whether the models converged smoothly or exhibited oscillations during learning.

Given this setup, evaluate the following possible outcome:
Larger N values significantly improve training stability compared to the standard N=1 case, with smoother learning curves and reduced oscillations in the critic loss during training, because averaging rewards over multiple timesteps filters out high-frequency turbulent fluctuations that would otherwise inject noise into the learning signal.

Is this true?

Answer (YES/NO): NO